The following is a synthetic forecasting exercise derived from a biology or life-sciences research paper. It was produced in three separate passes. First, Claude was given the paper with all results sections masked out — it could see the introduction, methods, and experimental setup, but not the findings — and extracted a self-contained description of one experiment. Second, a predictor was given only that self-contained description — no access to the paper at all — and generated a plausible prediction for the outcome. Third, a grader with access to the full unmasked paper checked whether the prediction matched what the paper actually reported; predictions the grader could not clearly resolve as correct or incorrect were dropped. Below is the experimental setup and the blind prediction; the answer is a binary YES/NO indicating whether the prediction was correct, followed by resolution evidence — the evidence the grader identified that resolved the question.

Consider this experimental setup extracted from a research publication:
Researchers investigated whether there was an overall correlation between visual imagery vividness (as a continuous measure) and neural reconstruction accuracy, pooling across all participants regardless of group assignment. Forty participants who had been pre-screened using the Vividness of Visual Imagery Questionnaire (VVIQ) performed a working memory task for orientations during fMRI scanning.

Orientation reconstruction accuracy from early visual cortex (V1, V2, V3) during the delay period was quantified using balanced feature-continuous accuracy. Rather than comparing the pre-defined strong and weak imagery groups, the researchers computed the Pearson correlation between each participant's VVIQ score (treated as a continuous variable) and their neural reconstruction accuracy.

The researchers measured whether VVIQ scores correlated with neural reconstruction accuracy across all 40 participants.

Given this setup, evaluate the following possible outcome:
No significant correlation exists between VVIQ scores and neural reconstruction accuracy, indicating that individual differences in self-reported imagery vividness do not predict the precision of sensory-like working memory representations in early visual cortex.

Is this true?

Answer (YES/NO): YES